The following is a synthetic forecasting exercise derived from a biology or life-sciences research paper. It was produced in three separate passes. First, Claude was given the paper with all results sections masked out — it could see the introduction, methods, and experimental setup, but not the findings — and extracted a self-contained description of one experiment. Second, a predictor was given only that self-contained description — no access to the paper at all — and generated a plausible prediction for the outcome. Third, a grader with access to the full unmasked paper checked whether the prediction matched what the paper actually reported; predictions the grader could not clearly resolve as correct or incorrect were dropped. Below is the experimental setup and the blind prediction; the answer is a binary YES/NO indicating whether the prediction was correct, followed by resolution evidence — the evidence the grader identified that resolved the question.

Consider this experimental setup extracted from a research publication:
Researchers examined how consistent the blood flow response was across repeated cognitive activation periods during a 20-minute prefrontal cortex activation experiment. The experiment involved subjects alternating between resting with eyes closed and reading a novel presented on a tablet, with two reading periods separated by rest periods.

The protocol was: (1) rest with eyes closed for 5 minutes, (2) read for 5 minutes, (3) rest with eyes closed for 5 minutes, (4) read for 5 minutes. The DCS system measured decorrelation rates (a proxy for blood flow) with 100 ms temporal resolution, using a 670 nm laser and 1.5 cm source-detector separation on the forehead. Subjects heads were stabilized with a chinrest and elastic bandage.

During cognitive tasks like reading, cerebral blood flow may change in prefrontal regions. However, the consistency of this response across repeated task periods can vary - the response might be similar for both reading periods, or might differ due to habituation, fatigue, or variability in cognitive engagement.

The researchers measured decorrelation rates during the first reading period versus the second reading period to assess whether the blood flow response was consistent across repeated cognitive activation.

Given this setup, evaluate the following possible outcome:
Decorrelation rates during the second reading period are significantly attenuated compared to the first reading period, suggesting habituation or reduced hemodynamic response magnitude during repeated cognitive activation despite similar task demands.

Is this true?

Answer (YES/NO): NO